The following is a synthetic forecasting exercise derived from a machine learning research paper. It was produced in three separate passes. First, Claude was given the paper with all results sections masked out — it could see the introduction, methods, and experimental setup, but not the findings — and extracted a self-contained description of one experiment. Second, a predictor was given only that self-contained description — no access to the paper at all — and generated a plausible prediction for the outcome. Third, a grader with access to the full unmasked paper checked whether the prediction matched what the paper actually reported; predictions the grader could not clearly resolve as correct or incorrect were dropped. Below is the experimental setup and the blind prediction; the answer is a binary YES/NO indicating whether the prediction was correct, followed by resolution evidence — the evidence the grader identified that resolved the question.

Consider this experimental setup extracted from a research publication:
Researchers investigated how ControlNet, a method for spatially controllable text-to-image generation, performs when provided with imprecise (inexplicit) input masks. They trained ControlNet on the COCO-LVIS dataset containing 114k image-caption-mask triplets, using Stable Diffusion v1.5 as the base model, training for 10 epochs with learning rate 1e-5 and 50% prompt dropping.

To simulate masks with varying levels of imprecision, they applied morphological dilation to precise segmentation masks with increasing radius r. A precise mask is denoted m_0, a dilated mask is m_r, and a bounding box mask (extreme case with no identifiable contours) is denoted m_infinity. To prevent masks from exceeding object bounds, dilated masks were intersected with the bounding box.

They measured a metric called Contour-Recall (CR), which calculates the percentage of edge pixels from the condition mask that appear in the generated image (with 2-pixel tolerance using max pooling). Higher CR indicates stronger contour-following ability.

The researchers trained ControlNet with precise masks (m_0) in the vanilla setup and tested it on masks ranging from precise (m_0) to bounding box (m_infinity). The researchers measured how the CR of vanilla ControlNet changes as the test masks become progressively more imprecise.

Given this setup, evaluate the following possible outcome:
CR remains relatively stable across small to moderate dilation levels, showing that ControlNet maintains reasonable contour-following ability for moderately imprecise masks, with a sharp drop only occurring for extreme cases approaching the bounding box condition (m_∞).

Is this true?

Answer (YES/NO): NO